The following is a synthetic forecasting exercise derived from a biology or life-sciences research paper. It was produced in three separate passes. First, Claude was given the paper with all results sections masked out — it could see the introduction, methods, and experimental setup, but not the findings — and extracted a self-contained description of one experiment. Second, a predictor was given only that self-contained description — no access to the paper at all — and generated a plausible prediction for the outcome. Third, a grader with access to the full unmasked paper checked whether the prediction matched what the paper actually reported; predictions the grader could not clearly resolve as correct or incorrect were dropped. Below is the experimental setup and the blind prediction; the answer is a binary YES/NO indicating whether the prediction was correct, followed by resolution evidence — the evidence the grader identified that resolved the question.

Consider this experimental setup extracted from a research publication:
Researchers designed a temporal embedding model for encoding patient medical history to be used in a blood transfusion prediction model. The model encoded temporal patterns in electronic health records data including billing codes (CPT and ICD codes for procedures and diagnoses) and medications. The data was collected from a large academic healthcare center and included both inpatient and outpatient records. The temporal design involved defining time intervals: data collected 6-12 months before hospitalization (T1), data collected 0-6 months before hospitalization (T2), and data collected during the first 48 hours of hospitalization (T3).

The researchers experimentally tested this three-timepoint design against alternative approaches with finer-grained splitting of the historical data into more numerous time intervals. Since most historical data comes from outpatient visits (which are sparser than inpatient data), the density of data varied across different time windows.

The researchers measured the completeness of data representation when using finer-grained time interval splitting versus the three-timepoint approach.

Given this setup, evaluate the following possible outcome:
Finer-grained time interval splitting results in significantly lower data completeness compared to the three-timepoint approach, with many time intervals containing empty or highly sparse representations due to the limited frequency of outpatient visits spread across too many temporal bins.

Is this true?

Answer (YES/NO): YES